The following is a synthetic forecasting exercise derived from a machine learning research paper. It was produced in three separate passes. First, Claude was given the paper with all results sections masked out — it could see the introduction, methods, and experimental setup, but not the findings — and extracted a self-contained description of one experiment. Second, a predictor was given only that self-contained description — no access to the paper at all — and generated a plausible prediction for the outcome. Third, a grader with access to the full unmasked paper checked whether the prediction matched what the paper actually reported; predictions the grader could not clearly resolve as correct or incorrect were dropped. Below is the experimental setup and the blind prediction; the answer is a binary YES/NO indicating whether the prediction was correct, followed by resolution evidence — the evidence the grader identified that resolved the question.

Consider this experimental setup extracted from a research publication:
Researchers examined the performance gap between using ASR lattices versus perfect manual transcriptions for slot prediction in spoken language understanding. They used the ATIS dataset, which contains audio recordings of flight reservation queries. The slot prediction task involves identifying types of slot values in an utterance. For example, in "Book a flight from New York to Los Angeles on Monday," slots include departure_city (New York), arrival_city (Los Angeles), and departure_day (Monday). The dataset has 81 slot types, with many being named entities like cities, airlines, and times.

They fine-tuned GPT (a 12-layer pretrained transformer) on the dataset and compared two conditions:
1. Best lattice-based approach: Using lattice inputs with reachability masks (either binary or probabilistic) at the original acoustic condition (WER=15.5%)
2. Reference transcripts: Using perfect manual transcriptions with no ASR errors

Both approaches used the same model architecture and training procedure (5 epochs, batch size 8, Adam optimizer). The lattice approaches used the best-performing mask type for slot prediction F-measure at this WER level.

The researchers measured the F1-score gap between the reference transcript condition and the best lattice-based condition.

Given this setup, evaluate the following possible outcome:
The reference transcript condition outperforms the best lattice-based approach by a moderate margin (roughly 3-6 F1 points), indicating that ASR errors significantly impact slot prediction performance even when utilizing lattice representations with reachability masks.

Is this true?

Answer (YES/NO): NO